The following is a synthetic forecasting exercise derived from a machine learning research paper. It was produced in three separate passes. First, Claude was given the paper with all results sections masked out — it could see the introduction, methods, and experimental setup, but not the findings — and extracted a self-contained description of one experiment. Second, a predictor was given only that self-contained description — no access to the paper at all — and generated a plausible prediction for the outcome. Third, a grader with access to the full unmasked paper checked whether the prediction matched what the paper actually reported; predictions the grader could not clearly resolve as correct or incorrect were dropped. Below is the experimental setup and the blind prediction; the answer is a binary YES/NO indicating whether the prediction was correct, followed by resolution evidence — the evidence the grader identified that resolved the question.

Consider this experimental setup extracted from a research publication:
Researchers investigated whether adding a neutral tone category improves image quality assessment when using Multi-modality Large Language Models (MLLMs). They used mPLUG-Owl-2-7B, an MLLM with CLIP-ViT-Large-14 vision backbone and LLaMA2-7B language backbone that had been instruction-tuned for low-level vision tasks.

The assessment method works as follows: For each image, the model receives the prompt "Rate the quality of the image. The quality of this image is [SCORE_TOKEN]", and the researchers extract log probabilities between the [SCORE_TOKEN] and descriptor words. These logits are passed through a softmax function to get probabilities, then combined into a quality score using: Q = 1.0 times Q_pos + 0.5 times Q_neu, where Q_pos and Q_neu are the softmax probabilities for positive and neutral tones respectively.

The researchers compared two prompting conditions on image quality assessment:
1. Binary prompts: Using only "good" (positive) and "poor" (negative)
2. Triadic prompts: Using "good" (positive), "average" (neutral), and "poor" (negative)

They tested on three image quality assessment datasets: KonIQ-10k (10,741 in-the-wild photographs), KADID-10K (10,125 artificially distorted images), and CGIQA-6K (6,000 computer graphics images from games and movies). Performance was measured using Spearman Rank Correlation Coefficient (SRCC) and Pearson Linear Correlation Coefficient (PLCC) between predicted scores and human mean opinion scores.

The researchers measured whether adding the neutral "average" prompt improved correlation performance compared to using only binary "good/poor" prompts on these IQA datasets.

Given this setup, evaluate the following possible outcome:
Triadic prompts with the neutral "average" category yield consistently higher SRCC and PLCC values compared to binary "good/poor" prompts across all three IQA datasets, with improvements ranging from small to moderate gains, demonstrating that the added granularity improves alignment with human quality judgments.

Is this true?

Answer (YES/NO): YES